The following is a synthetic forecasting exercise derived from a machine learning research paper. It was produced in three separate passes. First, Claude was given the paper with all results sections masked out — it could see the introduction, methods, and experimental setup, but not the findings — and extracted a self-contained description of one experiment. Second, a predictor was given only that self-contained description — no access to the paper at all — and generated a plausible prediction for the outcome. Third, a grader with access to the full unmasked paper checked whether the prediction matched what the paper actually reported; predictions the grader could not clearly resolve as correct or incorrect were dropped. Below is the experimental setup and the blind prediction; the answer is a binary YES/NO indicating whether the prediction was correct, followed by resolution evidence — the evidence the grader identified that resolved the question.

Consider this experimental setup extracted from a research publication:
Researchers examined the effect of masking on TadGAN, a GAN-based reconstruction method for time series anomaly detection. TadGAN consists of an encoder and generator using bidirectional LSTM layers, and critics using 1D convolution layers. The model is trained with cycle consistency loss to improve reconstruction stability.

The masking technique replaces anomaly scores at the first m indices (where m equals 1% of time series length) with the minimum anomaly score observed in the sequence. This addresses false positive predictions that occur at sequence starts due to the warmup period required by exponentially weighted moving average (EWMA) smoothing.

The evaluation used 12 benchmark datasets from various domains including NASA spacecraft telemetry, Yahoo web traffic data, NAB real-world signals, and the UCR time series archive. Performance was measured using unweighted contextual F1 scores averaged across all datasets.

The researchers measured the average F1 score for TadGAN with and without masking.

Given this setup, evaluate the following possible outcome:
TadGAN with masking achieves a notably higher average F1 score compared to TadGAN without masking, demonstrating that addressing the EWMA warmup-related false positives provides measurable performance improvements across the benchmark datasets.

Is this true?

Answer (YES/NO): NO